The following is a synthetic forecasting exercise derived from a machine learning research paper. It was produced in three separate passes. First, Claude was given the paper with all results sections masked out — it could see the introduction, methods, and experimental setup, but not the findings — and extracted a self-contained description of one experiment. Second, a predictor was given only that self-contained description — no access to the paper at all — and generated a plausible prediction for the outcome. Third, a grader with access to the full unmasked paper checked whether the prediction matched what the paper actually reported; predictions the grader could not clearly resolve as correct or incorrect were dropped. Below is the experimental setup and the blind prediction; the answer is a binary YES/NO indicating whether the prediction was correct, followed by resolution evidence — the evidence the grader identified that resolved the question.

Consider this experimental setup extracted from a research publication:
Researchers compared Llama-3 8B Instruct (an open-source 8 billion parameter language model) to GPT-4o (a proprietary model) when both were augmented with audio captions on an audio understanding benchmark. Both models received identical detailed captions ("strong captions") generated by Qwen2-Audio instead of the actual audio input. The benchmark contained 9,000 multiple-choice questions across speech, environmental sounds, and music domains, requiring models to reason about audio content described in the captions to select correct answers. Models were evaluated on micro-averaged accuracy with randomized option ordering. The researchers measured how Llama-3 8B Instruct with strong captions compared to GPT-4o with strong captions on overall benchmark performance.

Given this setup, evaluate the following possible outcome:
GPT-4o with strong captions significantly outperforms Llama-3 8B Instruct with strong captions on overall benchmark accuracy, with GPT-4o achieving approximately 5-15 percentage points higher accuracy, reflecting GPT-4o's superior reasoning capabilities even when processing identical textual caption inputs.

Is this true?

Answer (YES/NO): YES